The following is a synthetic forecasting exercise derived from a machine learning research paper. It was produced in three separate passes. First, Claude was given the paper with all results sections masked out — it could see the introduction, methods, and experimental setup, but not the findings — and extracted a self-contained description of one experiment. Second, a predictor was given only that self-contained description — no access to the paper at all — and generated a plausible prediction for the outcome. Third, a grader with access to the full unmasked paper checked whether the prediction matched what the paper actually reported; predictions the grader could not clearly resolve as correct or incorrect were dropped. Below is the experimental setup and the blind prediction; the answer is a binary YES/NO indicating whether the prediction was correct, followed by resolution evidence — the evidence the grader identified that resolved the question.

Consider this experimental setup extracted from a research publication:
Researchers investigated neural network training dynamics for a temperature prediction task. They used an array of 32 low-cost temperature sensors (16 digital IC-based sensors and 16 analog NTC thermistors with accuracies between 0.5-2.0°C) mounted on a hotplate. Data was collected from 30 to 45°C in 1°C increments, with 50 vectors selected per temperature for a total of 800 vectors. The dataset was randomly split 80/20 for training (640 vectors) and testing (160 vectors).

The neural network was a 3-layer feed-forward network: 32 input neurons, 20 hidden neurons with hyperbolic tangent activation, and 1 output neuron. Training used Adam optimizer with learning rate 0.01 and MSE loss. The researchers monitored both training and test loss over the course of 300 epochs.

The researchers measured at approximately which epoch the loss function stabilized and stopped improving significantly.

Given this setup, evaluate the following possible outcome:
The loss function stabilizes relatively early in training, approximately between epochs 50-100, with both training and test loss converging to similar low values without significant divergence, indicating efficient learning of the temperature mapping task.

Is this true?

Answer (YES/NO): YES